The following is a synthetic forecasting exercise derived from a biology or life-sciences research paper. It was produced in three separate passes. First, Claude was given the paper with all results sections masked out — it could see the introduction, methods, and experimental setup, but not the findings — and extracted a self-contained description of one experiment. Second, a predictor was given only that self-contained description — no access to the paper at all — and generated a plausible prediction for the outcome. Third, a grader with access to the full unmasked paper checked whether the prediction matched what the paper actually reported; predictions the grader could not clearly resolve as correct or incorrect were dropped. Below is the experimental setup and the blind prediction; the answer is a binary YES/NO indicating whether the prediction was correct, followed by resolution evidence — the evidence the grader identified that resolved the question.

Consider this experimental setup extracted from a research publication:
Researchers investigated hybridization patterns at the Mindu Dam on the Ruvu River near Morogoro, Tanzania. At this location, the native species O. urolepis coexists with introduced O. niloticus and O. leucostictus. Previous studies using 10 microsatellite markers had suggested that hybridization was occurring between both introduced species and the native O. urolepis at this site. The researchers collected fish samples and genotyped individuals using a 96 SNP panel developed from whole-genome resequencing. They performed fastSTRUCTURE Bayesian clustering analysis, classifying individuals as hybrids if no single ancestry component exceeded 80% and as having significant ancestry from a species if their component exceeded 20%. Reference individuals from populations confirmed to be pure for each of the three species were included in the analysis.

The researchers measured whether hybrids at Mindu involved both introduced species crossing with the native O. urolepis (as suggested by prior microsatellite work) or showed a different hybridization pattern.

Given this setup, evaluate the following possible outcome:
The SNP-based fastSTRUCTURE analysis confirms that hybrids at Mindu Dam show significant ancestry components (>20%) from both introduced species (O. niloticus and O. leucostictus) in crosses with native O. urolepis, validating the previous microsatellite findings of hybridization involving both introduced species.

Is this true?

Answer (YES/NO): NO